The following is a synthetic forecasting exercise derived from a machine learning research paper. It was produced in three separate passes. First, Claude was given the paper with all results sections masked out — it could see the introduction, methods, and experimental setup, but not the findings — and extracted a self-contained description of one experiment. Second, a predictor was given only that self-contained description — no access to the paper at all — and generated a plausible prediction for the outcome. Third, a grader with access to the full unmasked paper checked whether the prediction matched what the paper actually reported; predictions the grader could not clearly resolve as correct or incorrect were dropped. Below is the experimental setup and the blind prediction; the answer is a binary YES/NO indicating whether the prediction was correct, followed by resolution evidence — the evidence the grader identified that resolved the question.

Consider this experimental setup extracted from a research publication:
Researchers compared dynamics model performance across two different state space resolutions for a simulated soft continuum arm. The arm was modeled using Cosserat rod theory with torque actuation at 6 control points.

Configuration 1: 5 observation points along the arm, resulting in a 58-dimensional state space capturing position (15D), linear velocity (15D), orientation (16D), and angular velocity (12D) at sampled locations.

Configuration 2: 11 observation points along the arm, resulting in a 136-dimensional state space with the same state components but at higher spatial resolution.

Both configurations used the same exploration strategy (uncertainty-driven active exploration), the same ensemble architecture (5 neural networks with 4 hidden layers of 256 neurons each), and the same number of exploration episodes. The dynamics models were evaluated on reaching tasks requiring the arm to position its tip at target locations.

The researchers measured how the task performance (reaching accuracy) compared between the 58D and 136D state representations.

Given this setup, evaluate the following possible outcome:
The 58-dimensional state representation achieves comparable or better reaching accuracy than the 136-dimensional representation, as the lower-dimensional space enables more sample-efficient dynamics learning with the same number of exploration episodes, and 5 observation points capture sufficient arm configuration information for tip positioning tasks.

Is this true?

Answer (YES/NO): YES